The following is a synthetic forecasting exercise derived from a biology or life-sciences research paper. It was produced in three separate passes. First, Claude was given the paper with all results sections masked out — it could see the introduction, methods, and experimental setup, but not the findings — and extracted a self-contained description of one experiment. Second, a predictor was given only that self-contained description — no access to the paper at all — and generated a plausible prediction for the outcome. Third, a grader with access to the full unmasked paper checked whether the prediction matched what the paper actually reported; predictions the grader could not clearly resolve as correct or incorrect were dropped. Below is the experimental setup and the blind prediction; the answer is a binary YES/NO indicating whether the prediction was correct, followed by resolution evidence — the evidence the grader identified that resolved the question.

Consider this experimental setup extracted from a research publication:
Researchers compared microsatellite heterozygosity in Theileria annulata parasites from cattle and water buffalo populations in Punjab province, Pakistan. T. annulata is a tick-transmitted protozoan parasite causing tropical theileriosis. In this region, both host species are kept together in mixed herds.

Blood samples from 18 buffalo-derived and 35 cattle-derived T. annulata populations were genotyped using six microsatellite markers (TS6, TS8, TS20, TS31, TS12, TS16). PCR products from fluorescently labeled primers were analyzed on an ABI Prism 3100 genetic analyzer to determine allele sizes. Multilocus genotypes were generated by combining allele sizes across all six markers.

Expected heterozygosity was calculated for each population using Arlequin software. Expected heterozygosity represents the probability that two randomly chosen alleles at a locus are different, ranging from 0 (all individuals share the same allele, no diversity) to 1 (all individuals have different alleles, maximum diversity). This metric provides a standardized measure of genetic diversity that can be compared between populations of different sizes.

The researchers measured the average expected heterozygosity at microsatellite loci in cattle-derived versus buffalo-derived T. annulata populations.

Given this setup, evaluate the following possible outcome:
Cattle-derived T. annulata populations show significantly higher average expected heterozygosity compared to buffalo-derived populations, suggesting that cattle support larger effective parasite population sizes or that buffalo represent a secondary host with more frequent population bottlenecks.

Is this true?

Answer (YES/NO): YES